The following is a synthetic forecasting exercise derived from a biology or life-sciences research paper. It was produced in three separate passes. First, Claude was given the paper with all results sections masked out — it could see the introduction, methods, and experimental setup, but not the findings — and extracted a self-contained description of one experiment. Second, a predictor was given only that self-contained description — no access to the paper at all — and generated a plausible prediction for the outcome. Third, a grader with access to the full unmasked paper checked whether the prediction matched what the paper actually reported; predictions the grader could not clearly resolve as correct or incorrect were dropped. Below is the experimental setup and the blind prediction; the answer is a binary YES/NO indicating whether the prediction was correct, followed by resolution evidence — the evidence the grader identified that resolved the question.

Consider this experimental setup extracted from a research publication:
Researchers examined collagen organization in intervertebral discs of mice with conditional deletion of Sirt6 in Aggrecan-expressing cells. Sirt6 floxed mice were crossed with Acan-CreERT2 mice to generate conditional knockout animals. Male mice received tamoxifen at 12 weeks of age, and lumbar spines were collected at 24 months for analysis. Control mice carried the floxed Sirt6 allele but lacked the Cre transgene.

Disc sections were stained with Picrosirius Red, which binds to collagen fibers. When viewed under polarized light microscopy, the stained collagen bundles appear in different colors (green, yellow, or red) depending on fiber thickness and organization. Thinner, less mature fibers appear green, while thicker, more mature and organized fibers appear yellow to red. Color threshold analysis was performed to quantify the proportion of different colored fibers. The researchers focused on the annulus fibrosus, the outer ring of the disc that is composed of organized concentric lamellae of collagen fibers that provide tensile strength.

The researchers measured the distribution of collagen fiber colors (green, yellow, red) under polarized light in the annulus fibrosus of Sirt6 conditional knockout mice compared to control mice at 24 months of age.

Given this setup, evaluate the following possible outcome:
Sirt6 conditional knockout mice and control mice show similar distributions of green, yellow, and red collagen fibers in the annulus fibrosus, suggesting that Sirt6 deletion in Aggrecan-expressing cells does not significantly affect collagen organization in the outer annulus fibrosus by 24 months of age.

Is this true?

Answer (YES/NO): NO